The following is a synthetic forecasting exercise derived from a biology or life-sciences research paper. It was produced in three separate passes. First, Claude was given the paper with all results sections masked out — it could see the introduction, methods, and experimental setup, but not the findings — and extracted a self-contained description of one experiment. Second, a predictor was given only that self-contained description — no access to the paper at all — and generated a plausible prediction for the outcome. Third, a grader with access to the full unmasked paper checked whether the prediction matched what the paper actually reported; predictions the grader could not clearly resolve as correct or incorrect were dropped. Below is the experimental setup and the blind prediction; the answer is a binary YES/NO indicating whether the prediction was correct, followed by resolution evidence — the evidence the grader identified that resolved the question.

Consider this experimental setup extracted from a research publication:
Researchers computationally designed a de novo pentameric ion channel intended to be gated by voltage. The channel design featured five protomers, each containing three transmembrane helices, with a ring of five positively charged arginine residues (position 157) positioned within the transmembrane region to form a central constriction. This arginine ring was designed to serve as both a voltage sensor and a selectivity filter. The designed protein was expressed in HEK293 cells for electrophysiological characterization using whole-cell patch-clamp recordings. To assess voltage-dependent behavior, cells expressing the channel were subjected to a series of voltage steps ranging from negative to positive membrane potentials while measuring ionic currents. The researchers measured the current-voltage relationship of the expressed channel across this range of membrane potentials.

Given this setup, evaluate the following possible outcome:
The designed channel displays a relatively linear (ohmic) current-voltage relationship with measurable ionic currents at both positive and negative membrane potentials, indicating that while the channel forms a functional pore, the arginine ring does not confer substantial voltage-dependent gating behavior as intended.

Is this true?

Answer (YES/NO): NO